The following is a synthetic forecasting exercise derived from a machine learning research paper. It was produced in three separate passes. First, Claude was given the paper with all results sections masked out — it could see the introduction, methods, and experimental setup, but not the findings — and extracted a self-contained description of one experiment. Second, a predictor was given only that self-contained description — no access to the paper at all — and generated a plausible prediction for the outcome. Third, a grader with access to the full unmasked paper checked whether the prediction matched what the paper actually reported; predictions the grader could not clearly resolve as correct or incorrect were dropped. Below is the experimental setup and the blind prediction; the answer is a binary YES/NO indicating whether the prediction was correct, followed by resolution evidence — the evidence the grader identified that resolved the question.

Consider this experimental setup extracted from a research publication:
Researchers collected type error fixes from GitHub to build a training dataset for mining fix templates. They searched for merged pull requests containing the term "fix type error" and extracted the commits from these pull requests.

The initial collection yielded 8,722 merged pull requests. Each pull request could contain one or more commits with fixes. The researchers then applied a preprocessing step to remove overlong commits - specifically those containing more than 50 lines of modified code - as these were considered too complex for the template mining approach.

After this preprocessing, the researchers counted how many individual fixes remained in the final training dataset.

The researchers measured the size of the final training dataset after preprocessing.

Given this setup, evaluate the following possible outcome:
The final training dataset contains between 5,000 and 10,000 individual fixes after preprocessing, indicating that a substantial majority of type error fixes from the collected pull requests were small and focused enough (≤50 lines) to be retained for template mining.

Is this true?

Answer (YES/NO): NO